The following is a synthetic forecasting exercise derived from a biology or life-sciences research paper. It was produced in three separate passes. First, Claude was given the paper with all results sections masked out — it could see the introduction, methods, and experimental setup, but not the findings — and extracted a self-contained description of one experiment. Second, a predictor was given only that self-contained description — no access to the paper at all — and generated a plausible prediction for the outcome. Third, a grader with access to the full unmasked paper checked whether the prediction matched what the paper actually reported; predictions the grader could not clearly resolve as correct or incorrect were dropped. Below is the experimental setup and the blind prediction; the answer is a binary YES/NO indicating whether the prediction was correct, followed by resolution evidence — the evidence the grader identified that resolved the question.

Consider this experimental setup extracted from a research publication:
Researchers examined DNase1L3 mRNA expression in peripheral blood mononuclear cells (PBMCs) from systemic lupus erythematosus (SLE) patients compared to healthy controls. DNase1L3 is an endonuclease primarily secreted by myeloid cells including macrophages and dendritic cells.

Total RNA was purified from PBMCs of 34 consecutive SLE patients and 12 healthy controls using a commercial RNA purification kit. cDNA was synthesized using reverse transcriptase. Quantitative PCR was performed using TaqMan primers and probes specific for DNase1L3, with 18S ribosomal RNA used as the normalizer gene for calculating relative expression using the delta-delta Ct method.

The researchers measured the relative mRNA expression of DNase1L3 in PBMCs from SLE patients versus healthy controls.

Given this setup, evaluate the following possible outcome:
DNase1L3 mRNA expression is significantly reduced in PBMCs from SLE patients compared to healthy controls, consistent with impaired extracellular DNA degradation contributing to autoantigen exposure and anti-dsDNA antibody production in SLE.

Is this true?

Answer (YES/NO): NO